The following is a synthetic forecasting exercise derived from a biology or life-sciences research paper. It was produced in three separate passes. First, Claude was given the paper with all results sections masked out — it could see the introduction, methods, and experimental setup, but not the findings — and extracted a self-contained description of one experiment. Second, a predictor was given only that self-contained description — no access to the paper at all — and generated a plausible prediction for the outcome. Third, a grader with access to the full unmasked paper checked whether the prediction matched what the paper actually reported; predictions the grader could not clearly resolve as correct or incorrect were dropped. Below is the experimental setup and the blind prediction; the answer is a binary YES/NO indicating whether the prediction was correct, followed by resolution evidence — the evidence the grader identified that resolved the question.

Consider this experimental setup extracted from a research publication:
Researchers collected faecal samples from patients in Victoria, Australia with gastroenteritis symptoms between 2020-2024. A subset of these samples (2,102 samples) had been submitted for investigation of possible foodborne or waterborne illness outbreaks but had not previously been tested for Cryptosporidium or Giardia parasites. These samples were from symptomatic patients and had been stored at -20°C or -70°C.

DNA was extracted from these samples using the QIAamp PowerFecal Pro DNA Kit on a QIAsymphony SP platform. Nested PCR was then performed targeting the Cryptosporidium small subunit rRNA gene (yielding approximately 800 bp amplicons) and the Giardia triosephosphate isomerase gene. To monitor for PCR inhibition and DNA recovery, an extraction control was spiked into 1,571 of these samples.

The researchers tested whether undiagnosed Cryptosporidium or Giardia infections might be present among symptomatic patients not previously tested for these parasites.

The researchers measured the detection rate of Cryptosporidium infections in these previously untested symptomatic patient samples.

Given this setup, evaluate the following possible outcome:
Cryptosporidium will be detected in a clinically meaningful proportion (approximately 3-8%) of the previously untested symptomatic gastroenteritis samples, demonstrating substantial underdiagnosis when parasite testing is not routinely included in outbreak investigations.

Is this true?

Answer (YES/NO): NO